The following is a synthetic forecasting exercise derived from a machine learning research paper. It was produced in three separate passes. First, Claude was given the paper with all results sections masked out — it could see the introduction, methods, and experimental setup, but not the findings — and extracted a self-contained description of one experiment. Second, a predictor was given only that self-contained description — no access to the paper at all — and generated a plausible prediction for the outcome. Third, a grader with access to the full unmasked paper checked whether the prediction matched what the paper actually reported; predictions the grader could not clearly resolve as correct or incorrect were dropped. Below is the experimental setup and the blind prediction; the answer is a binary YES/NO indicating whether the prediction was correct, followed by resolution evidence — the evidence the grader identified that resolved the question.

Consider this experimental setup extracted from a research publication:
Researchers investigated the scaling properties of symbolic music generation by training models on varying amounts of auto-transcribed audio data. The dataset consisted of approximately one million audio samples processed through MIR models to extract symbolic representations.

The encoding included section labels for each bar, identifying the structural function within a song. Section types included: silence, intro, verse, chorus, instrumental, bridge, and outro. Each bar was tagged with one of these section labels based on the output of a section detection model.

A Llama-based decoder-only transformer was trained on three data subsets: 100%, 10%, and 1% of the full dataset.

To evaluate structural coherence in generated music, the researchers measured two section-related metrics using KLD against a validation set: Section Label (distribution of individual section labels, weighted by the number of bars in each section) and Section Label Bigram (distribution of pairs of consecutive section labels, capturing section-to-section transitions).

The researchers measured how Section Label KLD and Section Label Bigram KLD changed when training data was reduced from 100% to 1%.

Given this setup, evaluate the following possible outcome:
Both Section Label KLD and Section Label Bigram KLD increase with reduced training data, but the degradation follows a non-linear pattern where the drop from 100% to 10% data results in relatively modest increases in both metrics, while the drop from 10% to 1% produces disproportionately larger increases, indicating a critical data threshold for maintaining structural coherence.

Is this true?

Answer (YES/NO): NO